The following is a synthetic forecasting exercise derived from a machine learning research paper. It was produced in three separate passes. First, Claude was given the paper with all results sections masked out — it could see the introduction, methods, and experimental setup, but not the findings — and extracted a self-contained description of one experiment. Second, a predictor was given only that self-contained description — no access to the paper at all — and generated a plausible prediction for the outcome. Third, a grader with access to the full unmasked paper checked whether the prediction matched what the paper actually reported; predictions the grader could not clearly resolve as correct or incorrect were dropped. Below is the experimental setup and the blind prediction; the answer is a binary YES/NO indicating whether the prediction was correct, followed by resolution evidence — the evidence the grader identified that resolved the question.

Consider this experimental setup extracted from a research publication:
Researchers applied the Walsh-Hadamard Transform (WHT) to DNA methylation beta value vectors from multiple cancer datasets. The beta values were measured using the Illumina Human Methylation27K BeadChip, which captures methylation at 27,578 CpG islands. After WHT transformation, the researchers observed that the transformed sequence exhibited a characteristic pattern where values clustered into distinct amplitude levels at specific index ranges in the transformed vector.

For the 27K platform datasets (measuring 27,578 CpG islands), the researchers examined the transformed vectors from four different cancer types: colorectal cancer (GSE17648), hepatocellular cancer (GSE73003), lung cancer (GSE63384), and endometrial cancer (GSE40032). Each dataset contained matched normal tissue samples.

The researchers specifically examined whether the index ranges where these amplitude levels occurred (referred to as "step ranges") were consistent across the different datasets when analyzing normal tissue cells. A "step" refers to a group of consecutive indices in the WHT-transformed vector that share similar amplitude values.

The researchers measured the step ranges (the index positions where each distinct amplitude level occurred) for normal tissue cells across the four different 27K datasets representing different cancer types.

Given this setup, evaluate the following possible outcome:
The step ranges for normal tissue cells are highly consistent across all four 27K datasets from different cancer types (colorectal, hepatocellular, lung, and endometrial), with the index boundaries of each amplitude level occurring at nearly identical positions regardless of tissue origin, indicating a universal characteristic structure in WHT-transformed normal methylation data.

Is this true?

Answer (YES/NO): YES